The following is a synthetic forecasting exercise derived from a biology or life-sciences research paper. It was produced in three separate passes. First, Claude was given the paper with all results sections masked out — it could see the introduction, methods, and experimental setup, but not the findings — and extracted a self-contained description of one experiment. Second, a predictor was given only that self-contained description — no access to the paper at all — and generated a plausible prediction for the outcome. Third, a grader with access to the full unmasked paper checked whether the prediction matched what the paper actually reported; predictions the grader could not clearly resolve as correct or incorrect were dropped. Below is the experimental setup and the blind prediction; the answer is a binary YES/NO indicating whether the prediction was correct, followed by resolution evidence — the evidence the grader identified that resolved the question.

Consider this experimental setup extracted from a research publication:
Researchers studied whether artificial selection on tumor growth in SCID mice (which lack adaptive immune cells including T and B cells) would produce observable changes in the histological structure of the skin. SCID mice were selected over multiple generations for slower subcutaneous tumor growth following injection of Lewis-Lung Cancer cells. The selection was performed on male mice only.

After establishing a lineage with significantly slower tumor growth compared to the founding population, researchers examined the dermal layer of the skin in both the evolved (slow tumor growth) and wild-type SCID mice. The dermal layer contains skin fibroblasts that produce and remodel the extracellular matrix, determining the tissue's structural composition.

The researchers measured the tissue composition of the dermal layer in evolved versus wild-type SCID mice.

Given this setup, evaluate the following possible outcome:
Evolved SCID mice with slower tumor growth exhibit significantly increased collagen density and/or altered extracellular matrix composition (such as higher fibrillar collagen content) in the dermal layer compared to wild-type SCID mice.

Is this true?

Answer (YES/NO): YES